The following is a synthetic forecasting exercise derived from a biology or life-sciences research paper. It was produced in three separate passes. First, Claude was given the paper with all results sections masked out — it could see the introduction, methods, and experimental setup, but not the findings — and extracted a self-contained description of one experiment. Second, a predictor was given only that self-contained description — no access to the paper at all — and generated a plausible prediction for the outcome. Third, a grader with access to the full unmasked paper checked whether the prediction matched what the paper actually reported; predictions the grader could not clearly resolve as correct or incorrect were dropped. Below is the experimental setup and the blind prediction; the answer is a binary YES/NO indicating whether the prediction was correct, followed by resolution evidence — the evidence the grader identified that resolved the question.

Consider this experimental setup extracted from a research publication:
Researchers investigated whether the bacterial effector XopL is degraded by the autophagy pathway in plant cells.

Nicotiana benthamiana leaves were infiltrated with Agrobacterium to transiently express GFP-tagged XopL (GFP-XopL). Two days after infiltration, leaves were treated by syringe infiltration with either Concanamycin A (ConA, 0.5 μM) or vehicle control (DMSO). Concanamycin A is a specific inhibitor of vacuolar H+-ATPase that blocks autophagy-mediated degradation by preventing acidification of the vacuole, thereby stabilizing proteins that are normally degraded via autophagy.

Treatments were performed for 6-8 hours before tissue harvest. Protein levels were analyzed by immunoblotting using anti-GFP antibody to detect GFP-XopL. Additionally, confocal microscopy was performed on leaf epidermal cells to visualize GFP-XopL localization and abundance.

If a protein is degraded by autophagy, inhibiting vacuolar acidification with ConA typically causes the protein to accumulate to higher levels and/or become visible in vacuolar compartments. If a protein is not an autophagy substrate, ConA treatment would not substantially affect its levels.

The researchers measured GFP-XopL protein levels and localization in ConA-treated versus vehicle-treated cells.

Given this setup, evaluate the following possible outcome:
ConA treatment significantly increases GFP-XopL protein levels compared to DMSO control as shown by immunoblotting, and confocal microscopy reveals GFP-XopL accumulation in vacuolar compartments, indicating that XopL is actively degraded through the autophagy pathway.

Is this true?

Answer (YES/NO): YES